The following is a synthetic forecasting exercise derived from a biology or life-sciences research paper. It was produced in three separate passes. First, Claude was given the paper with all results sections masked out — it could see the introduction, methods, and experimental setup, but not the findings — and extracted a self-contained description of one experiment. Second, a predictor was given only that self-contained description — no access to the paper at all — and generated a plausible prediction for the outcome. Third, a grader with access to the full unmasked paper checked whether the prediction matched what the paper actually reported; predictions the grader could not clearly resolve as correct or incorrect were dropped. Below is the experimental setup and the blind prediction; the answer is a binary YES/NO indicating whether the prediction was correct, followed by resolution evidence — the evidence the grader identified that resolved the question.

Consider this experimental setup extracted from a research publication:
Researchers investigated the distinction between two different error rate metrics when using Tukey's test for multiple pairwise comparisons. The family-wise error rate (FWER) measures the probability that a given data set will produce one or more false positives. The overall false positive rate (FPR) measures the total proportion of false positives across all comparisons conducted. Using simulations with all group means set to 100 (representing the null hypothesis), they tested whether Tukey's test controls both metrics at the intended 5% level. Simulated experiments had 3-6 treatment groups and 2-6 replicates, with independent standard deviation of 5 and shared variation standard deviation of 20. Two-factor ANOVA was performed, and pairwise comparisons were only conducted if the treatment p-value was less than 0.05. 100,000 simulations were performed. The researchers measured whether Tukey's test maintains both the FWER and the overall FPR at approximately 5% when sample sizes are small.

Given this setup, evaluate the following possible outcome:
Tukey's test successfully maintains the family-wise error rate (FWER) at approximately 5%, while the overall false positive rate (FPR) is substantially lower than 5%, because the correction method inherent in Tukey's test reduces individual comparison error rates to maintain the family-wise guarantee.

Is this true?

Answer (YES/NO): NO